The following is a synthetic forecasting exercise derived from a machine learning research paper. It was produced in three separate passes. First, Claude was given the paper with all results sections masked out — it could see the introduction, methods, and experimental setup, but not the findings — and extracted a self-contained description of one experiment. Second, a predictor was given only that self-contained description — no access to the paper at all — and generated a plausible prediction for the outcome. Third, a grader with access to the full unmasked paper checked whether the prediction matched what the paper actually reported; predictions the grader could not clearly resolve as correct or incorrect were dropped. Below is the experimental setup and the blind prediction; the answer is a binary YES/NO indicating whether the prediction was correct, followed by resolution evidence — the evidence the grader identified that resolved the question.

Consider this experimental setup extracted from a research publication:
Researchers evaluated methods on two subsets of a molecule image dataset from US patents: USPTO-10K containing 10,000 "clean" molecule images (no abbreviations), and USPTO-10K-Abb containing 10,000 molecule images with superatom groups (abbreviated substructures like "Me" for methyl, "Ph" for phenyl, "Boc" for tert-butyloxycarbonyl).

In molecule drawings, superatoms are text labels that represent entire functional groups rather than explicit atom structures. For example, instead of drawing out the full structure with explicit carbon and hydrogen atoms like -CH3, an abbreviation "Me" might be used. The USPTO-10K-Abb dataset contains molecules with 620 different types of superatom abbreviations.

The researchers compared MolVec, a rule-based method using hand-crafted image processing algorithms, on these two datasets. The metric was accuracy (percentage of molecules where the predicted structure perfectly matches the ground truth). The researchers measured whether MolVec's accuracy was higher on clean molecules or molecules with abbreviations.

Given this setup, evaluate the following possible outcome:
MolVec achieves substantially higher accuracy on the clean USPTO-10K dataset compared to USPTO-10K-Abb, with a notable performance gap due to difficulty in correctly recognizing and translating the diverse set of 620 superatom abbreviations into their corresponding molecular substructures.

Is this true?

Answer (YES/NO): YES